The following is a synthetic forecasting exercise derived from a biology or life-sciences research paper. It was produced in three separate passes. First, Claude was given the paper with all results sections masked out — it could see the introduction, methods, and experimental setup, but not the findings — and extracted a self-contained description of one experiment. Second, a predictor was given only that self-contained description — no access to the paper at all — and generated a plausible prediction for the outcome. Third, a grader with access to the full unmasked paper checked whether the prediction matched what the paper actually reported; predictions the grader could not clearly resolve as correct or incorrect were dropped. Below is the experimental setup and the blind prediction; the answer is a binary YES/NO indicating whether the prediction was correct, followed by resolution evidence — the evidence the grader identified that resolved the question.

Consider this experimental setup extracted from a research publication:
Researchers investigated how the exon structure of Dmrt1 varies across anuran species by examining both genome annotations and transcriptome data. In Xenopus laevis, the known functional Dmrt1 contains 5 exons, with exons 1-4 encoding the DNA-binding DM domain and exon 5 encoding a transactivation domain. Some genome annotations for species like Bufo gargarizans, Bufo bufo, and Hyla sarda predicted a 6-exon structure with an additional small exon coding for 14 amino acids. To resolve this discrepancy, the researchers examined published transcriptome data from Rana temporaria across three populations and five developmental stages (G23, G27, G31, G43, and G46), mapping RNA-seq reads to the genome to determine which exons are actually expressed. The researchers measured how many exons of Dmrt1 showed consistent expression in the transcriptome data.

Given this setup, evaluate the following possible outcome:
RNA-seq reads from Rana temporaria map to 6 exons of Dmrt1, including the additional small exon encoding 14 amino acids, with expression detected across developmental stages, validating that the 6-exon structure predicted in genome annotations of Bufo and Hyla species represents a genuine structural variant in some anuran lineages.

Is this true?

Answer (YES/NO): NO